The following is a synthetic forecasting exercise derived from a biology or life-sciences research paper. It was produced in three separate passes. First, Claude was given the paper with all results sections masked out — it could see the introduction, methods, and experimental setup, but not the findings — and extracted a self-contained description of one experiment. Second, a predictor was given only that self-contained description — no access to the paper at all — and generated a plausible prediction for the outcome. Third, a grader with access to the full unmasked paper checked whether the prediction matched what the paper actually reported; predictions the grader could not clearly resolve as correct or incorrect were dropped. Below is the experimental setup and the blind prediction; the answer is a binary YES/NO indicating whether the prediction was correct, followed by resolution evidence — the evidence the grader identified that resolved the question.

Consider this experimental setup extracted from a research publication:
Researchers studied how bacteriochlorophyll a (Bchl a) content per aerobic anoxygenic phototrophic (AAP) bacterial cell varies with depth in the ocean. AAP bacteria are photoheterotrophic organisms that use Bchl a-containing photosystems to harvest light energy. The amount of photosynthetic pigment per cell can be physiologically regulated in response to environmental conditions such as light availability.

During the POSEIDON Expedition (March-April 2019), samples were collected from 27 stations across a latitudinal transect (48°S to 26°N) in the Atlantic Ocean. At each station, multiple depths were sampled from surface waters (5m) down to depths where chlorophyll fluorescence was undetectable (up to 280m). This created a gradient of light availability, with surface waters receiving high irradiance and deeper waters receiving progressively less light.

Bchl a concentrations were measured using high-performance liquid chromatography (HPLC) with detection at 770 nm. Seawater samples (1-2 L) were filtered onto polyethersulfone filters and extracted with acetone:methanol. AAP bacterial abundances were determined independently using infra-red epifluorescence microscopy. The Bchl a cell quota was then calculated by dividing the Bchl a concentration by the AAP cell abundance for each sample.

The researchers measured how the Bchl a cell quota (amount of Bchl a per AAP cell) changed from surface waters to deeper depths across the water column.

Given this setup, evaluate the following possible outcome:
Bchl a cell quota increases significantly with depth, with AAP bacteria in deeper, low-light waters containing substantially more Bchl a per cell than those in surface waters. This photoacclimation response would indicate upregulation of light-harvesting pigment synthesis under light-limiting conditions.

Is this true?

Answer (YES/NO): NO